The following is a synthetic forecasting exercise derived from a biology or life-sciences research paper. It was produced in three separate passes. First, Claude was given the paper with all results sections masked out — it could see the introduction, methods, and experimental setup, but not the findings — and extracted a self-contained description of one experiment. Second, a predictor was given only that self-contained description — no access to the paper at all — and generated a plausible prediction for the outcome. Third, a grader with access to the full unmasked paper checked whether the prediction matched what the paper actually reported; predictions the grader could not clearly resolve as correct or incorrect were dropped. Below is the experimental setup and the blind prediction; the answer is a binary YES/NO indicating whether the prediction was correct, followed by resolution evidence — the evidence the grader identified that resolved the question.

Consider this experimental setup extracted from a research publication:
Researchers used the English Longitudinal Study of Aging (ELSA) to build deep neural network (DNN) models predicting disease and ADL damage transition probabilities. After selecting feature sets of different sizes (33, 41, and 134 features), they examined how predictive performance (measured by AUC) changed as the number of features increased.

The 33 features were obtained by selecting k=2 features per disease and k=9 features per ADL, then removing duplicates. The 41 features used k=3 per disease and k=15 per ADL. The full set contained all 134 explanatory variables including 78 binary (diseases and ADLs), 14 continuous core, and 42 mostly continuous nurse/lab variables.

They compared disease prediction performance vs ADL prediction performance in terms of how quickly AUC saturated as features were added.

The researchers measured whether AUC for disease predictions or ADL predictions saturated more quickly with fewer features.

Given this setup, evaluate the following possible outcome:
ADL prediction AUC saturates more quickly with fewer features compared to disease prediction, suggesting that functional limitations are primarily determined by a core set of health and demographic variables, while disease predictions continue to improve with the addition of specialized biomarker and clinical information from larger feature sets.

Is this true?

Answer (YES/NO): NO